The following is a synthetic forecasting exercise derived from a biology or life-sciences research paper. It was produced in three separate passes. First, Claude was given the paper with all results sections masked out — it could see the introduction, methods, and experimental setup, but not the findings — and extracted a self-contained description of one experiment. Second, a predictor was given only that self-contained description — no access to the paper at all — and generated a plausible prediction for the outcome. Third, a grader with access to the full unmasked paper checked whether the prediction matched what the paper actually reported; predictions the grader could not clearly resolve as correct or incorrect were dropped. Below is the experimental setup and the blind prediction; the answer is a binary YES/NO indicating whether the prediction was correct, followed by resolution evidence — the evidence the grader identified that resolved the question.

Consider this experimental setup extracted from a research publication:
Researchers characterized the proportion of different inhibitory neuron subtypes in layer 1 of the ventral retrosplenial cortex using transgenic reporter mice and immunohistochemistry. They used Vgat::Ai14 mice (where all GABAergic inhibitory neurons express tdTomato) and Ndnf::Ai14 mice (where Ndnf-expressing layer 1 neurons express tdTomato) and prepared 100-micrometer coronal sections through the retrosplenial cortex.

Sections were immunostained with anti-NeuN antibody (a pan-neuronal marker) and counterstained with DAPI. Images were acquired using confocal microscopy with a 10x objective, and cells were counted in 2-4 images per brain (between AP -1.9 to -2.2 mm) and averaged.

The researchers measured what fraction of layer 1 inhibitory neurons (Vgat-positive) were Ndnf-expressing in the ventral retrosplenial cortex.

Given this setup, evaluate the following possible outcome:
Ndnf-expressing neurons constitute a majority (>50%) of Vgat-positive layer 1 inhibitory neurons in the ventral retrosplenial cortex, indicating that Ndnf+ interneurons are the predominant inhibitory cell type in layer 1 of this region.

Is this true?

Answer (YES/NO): YES